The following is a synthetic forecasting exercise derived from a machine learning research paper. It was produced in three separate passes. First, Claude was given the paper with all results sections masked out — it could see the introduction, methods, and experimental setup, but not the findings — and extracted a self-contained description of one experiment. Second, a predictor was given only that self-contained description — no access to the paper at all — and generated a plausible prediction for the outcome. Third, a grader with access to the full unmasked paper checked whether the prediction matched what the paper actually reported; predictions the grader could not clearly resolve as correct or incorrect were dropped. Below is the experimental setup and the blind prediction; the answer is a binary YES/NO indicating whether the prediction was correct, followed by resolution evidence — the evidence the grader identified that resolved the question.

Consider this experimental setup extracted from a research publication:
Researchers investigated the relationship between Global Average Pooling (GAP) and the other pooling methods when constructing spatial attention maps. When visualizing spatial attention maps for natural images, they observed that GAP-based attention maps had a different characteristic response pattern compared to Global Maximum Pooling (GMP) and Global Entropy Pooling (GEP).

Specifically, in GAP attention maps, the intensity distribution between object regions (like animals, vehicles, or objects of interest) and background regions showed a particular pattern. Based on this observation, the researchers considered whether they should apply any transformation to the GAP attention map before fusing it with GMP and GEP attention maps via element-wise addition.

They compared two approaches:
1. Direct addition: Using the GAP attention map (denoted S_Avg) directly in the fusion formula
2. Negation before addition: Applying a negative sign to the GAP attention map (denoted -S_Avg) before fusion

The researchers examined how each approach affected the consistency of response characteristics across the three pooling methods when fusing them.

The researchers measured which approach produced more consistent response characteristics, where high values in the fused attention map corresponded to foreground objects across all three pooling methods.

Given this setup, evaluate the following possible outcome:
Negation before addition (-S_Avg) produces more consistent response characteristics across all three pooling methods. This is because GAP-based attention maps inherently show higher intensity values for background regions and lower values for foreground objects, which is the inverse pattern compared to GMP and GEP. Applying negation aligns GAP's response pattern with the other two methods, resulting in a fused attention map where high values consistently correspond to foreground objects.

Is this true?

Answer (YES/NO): YES